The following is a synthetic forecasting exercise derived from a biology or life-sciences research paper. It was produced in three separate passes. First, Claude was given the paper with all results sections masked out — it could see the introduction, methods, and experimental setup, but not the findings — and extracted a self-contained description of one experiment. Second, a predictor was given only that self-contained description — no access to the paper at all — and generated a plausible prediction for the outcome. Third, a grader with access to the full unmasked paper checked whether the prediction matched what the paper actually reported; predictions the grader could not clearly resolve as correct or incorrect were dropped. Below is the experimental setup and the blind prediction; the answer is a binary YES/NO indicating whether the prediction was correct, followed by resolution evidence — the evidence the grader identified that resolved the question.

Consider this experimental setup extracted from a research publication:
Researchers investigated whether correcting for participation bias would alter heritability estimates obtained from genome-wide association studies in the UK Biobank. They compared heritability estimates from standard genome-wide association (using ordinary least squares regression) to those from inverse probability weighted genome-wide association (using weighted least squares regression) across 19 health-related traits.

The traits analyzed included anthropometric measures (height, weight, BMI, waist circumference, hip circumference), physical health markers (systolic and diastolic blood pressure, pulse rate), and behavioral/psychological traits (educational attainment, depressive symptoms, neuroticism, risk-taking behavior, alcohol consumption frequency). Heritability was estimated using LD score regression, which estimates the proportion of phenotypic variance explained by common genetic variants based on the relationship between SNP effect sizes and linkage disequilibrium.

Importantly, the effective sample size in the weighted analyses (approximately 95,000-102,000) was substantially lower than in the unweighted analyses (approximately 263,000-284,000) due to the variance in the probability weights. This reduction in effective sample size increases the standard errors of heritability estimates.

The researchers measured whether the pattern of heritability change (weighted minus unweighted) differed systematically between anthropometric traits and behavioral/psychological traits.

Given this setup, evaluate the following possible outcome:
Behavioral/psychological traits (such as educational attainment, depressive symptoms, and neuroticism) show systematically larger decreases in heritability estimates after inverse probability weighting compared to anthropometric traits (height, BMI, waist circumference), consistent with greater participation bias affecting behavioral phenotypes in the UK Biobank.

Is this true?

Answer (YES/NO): NO